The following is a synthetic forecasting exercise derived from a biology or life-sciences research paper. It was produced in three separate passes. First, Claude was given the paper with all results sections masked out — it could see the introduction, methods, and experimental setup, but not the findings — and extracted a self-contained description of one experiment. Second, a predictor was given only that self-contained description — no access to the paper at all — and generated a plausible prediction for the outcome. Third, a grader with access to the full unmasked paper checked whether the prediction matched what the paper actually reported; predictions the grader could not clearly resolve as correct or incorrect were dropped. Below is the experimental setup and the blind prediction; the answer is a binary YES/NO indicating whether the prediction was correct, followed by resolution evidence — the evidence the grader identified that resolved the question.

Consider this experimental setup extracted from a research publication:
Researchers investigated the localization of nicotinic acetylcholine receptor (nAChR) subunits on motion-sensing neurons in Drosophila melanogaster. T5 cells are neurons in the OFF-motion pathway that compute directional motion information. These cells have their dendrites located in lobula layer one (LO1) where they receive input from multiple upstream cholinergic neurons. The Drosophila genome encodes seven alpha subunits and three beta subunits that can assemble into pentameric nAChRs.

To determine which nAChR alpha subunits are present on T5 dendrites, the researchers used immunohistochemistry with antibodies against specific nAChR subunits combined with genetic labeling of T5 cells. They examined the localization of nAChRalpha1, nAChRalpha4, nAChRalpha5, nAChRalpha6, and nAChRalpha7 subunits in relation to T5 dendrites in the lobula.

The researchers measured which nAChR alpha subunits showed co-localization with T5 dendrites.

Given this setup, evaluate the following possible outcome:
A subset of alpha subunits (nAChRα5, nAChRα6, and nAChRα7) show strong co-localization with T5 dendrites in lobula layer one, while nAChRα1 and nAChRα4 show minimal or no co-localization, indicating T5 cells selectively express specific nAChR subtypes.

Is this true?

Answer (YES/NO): NO